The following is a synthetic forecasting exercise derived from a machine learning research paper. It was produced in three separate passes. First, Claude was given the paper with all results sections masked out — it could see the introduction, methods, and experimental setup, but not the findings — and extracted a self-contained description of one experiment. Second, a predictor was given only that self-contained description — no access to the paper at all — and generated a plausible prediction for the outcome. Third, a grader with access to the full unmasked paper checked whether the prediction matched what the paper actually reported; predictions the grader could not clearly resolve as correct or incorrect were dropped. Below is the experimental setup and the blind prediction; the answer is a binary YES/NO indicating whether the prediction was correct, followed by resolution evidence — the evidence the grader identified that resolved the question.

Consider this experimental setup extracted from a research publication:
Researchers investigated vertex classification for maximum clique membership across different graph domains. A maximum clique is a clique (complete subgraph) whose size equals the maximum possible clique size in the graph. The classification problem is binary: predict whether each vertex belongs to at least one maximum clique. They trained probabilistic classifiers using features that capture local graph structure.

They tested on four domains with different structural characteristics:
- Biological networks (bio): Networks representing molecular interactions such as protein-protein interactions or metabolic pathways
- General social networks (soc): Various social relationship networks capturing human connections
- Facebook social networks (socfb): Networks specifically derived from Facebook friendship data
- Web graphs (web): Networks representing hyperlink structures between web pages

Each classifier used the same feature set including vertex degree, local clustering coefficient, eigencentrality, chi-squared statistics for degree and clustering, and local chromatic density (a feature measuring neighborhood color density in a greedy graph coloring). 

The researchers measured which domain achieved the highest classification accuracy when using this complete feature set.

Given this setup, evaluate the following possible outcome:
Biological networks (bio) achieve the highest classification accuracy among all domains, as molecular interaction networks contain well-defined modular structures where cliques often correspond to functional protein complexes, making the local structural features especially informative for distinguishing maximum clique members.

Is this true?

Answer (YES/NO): NO